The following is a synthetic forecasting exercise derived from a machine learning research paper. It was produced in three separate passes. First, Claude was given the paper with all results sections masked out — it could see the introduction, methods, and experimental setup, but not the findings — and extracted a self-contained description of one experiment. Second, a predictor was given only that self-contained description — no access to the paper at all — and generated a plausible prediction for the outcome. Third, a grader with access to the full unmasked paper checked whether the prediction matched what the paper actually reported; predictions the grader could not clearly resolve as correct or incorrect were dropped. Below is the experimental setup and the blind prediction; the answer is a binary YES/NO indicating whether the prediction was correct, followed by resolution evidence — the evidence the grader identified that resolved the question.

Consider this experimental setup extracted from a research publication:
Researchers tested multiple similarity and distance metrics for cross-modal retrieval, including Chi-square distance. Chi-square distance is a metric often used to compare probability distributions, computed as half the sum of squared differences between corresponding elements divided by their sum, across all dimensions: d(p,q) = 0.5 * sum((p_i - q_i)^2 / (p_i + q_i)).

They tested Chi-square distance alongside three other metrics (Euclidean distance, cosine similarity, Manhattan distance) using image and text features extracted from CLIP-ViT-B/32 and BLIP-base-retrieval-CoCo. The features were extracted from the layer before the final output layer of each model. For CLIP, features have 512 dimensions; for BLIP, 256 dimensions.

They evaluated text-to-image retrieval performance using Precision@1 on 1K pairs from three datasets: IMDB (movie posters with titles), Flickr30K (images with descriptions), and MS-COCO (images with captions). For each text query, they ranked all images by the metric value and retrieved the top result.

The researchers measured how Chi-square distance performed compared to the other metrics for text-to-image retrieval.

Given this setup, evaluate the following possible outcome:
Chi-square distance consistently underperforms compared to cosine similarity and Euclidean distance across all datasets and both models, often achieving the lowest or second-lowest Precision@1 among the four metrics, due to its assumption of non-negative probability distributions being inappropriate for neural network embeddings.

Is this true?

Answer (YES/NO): YES